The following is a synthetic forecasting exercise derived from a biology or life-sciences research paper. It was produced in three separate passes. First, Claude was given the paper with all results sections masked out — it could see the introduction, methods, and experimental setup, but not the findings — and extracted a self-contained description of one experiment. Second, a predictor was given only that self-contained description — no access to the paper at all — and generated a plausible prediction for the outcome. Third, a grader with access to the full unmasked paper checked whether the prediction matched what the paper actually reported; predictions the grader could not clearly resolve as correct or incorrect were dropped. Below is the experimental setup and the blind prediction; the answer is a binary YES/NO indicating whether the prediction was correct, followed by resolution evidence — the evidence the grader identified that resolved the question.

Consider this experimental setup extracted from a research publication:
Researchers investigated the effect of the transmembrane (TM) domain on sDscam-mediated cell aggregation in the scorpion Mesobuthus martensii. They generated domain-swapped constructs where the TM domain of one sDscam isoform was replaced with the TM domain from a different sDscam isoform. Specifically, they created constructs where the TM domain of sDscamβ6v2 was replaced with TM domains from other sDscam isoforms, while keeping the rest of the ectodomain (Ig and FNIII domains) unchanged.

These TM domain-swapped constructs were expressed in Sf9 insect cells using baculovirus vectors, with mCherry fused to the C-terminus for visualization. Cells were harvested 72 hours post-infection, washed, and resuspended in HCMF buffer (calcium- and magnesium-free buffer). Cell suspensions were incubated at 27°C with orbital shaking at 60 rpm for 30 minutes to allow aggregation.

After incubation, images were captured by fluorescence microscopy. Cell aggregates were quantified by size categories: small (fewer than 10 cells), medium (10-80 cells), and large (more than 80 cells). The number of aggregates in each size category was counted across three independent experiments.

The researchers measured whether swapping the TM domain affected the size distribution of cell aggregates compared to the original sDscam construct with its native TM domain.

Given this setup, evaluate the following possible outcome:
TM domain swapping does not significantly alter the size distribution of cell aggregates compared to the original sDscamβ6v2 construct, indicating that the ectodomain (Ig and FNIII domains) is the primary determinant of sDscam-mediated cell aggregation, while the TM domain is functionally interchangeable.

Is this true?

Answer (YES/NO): NO